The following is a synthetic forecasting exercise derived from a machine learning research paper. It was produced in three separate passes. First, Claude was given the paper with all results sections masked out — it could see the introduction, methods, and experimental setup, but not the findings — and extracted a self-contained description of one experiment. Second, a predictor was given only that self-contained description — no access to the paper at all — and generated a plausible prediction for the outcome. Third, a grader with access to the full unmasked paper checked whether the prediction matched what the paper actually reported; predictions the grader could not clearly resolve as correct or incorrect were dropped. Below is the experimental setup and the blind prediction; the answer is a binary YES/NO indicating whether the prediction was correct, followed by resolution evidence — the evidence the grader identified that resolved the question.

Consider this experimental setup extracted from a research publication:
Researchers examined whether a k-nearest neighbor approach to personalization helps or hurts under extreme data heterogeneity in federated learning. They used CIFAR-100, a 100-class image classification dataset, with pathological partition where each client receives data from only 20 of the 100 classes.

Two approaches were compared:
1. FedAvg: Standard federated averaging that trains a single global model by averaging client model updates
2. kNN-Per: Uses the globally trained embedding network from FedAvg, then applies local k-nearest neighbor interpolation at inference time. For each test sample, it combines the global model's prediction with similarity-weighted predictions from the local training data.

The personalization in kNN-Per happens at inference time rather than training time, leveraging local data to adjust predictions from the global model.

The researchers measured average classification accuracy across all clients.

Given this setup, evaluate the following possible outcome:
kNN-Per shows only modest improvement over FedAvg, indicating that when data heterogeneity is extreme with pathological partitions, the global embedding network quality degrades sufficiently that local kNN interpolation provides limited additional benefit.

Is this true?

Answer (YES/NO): NO